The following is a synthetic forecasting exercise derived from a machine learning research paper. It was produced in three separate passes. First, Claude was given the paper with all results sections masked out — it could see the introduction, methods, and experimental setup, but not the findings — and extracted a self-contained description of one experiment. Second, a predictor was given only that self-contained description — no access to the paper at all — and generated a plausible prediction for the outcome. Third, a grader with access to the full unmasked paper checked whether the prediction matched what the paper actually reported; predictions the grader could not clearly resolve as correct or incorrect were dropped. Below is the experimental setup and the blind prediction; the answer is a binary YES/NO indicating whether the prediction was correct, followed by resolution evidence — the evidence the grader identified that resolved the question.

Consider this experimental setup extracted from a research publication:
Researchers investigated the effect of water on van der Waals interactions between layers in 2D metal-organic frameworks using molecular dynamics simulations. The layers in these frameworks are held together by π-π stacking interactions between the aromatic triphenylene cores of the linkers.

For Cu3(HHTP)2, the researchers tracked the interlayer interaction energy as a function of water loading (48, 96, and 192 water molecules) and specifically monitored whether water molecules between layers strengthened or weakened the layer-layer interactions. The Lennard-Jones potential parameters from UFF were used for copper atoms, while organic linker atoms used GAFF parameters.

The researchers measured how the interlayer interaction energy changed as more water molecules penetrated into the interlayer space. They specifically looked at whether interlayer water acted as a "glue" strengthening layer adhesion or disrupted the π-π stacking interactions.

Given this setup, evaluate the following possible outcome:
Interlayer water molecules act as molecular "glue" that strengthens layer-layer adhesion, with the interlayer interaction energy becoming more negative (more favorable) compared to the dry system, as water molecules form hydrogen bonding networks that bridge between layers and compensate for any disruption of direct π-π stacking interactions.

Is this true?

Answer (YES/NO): NO